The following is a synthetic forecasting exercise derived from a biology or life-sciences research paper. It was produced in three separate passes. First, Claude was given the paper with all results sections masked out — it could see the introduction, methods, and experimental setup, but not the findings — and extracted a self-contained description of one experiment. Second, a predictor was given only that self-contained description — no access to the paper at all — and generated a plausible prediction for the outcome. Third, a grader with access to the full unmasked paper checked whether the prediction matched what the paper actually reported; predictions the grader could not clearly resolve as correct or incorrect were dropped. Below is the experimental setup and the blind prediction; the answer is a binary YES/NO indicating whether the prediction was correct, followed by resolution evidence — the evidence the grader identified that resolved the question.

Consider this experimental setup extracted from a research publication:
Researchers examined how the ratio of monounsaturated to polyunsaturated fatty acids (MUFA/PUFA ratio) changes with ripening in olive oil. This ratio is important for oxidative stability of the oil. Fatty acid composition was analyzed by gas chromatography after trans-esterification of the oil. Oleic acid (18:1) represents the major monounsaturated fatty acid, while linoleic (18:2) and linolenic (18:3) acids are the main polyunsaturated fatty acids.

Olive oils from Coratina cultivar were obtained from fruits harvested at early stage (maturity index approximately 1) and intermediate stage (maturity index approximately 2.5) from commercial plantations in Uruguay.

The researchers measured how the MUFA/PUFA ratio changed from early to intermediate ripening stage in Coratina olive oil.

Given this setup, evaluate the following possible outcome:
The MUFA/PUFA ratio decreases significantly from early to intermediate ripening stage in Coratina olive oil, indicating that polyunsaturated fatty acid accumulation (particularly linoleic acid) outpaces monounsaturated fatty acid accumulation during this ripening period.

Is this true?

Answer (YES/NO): NO